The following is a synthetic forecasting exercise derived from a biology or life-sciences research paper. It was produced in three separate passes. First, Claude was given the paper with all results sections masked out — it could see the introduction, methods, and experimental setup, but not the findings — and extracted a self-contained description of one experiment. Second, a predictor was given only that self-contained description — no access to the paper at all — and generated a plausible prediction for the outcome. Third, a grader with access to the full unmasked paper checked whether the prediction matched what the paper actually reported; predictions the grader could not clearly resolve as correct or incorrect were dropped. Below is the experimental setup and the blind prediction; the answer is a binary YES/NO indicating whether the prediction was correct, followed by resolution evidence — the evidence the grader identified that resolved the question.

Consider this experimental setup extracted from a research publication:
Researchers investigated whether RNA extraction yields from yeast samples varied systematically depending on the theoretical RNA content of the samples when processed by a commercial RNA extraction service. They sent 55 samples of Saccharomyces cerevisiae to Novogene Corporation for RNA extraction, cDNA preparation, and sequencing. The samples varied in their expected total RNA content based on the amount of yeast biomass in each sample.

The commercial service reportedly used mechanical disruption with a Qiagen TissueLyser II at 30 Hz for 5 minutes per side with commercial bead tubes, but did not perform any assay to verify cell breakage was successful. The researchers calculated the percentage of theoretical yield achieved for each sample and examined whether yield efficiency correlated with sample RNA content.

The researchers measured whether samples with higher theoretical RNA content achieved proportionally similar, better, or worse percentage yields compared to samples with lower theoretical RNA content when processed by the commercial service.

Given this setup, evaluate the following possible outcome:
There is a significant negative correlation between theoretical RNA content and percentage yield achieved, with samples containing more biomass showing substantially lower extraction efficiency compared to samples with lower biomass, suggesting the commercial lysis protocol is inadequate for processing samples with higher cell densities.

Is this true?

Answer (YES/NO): NO